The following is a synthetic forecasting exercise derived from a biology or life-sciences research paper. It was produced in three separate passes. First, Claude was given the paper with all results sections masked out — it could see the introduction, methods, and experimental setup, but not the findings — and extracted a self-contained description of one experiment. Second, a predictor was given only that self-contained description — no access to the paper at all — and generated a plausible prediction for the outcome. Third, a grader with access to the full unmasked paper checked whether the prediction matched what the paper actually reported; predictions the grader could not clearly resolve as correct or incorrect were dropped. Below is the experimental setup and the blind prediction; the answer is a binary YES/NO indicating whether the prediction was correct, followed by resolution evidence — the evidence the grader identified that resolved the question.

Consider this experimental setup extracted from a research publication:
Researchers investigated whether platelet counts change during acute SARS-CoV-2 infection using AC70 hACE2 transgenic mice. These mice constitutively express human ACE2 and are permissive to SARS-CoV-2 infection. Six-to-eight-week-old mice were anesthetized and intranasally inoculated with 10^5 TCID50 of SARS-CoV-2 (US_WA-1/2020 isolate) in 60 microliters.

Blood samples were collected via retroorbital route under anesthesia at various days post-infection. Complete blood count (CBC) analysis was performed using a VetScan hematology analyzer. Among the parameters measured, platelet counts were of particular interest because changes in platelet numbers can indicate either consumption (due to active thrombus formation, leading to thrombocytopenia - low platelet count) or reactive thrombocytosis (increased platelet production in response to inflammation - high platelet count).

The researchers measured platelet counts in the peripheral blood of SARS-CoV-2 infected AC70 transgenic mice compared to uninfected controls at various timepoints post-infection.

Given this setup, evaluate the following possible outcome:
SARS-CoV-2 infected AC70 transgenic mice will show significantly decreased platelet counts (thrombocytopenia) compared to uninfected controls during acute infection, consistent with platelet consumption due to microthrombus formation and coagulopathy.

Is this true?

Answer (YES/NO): NO